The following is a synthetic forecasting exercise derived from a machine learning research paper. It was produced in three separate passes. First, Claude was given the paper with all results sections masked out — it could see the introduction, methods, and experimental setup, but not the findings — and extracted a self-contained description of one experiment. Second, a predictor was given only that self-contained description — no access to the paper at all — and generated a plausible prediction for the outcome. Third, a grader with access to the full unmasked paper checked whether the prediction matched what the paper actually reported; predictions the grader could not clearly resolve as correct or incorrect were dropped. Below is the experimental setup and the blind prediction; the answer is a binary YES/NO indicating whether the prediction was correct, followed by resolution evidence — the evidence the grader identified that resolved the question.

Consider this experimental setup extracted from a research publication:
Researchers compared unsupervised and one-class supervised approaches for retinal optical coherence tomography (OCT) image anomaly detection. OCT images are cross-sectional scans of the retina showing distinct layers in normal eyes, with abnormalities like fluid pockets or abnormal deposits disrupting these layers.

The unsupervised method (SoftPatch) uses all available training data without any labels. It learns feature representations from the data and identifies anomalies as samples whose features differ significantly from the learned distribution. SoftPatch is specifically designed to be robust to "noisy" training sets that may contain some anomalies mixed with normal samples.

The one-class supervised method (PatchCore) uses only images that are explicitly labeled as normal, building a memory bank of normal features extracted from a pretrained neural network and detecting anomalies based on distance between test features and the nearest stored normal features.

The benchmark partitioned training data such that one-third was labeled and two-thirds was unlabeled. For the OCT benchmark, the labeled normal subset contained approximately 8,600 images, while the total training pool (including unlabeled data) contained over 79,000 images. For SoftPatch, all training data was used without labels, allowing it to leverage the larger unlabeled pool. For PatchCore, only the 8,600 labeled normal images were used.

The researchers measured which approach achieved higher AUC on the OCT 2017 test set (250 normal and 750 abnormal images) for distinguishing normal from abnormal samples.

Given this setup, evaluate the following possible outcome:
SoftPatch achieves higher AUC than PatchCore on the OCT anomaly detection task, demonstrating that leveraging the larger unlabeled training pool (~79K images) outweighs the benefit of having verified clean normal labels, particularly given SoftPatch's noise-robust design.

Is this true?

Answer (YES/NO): NO